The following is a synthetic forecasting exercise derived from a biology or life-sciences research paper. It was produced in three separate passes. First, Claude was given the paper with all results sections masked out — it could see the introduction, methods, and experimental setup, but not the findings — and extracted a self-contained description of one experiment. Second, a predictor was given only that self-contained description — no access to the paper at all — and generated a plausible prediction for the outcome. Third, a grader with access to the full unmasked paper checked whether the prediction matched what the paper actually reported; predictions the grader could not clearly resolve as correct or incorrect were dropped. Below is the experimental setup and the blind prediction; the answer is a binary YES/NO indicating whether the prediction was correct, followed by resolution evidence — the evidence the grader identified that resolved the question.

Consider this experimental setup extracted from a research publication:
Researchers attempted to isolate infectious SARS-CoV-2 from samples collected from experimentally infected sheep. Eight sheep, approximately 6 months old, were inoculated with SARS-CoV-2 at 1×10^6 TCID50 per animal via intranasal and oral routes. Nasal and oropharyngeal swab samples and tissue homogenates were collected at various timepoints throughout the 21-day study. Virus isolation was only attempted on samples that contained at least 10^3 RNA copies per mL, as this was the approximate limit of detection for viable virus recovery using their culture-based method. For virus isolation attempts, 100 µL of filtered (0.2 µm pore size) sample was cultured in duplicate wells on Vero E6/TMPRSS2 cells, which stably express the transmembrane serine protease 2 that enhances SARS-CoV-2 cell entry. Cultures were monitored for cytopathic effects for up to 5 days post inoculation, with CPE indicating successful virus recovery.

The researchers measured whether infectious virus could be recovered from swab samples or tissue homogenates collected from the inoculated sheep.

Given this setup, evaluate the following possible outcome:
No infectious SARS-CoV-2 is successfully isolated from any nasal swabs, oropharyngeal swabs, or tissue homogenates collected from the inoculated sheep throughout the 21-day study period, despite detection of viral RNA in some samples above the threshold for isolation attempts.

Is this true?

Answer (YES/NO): NO